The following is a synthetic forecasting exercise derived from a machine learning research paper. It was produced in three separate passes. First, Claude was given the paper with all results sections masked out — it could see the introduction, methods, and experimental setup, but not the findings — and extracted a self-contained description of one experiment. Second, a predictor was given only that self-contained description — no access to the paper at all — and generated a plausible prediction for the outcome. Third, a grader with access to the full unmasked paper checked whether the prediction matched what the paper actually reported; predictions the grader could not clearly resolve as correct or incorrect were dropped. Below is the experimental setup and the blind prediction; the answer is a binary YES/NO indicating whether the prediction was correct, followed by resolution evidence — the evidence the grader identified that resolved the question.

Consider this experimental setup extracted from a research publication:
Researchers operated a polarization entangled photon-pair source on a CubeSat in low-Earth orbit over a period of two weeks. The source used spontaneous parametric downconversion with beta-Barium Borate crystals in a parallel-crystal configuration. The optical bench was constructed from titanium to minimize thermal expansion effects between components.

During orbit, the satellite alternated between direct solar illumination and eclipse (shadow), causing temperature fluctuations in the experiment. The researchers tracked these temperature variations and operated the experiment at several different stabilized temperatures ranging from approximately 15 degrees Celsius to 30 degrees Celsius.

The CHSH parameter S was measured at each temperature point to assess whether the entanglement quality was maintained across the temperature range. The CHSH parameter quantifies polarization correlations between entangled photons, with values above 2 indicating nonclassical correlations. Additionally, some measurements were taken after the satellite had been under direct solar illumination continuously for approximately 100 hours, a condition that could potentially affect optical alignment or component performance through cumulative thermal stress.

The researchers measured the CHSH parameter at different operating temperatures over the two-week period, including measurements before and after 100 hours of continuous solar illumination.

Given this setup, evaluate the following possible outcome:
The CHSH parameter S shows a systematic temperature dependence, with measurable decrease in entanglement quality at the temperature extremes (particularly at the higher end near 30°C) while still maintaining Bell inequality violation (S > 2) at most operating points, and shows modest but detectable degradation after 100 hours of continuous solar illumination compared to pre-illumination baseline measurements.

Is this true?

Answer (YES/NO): NO